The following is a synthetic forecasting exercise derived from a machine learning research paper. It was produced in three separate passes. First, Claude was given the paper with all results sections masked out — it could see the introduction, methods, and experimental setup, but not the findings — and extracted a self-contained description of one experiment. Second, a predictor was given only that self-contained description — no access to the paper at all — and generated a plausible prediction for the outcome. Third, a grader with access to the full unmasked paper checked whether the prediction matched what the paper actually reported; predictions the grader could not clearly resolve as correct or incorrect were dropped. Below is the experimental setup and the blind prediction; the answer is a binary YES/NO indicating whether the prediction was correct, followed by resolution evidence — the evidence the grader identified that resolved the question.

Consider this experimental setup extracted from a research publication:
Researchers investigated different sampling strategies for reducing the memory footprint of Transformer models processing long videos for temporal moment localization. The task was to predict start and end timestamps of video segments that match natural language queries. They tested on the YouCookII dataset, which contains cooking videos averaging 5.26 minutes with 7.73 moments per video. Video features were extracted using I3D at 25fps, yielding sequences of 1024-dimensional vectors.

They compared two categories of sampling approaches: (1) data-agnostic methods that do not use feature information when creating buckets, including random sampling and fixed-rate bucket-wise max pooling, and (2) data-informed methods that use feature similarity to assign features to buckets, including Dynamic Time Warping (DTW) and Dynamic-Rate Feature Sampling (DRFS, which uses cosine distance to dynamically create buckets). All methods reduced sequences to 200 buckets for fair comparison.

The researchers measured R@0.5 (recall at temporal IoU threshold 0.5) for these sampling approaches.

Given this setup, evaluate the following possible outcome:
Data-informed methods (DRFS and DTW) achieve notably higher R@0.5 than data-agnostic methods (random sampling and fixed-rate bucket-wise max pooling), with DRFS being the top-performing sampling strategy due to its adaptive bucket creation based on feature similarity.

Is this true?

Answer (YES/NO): NO